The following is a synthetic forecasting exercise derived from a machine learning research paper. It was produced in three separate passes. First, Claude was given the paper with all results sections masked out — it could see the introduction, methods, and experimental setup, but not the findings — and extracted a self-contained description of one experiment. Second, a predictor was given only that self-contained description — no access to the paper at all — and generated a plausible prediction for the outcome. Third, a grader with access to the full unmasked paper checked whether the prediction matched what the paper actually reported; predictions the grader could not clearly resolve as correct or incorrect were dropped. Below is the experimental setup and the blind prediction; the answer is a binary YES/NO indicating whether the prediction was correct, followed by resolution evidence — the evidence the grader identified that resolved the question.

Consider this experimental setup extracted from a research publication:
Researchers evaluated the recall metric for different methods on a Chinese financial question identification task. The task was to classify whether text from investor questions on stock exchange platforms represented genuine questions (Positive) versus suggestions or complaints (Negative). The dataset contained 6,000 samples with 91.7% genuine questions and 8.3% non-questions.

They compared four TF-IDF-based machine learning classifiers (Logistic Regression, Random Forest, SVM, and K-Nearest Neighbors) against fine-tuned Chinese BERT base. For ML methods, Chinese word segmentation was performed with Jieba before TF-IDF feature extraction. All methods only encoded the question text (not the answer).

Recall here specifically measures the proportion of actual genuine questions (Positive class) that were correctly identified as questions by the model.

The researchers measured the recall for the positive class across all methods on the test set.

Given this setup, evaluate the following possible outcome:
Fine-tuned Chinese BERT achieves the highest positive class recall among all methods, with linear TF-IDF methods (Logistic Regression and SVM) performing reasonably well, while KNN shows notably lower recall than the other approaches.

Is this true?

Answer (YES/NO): NO